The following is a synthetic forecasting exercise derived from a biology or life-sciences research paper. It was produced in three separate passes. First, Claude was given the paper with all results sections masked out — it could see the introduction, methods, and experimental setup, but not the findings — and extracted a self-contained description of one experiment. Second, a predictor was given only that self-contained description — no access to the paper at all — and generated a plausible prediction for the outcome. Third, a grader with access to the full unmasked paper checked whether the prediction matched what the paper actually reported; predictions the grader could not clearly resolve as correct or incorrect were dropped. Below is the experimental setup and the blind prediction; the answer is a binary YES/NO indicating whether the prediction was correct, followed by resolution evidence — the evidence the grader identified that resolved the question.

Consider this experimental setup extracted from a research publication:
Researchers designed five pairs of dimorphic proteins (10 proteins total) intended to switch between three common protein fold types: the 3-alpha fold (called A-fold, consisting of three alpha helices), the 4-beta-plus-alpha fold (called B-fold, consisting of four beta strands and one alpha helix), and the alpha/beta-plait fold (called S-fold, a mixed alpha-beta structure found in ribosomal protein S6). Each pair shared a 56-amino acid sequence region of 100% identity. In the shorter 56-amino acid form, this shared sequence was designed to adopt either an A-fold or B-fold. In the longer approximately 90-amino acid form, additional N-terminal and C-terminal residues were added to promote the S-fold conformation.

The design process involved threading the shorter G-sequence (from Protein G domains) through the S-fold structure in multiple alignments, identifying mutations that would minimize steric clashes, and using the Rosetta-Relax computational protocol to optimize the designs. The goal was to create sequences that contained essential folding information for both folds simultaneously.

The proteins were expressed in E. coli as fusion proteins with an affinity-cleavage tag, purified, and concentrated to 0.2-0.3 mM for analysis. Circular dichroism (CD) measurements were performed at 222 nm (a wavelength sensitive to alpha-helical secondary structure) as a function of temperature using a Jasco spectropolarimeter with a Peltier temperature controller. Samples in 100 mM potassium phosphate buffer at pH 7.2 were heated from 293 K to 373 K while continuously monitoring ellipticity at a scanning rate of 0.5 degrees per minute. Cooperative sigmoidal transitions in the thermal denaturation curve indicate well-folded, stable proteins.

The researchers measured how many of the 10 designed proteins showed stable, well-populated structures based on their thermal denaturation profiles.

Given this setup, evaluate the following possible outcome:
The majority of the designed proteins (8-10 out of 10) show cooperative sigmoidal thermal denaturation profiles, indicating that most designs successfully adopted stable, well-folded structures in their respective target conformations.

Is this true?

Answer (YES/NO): YES